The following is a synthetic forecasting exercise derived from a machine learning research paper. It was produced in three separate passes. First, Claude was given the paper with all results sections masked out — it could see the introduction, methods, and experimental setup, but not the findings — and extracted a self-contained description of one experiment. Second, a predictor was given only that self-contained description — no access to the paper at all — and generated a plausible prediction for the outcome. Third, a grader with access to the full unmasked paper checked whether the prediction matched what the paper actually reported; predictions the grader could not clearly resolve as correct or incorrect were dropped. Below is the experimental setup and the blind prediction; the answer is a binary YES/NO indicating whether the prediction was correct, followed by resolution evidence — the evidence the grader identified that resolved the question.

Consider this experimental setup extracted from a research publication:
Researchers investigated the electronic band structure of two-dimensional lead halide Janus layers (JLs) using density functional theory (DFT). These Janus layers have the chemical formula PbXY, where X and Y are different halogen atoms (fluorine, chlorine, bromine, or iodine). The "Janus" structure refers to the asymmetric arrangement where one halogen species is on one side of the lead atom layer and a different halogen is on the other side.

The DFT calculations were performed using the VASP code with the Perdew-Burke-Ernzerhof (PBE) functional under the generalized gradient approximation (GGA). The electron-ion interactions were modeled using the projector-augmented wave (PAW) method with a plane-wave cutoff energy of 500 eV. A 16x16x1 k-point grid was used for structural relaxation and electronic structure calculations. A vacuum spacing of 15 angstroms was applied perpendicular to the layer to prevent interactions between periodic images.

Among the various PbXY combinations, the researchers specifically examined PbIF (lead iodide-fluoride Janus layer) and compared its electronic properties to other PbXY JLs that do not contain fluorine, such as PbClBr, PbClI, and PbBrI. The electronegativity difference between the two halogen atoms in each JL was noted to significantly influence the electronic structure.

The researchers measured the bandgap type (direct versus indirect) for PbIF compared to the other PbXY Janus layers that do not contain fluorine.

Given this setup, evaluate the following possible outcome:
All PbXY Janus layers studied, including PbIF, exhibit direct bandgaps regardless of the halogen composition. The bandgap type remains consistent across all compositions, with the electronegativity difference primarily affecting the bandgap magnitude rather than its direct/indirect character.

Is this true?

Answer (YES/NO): NO